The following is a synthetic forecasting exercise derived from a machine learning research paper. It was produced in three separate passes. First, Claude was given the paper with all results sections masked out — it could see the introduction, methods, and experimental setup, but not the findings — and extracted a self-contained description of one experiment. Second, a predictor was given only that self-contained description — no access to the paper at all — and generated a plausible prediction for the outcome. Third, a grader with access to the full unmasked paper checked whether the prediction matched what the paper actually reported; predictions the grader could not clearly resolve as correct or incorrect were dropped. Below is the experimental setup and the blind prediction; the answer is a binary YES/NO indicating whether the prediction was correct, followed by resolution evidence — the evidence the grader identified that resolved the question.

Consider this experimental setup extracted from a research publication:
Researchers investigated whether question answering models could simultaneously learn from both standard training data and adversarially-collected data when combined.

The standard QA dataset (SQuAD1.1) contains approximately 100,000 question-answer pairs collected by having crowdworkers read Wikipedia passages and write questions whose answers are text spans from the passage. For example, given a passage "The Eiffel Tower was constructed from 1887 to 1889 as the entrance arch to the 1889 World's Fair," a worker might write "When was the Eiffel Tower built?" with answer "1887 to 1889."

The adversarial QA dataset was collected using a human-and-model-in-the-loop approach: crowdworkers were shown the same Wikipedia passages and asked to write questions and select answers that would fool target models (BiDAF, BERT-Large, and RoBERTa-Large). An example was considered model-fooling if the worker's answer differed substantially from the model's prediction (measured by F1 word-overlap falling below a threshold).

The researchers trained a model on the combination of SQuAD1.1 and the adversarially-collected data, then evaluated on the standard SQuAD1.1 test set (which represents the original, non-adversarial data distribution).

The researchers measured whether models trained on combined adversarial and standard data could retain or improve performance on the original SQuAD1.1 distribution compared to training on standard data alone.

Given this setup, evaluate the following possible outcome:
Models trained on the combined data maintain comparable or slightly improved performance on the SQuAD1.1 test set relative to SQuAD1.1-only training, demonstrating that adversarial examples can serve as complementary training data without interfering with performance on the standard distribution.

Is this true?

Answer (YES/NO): YES